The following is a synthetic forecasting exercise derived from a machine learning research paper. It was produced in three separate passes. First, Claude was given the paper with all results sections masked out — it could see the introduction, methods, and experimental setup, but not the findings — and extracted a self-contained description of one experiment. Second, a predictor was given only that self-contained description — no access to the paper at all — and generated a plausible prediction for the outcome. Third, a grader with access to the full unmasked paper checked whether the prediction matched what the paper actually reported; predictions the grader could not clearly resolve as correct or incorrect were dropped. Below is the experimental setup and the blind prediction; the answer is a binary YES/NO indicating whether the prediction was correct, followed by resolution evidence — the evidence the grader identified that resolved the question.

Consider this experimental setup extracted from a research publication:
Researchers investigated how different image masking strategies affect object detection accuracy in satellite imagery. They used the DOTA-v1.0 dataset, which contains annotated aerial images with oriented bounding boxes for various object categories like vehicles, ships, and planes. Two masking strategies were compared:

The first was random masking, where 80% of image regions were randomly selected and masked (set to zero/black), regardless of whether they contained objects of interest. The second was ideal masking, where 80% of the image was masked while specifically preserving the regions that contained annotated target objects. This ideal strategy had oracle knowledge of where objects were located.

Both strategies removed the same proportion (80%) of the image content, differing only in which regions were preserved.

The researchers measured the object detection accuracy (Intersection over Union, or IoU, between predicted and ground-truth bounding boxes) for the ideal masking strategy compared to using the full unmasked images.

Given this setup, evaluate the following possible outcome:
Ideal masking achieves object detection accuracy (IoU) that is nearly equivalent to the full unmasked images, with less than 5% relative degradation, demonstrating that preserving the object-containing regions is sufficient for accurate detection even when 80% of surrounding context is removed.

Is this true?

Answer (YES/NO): NO